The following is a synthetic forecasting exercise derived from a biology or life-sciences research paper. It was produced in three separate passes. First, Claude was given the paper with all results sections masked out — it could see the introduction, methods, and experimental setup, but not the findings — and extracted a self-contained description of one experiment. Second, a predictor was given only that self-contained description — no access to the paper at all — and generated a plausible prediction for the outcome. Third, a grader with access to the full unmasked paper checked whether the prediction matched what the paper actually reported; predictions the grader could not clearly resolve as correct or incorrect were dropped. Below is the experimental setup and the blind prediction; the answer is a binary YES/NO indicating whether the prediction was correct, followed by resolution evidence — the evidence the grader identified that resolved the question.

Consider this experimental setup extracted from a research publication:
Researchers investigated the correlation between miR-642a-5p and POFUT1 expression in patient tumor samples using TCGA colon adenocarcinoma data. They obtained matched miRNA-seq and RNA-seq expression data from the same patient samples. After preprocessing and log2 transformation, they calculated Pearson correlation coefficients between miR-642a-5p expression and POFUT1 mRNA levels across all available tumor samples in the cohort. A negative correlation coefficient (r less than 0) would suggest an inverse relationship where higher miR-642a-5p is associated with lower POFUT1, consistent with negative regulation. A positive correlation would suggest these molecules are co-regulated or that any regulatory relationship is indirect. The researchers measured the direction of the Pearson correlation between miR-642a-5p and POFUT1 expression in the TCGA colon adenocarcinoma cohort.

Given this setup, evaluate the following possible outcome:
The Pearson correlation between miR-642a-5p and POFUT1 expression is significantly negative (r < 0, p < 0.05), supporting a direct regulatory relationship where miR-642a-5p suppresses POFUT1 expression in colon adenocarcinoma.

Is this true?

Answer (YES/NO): YES